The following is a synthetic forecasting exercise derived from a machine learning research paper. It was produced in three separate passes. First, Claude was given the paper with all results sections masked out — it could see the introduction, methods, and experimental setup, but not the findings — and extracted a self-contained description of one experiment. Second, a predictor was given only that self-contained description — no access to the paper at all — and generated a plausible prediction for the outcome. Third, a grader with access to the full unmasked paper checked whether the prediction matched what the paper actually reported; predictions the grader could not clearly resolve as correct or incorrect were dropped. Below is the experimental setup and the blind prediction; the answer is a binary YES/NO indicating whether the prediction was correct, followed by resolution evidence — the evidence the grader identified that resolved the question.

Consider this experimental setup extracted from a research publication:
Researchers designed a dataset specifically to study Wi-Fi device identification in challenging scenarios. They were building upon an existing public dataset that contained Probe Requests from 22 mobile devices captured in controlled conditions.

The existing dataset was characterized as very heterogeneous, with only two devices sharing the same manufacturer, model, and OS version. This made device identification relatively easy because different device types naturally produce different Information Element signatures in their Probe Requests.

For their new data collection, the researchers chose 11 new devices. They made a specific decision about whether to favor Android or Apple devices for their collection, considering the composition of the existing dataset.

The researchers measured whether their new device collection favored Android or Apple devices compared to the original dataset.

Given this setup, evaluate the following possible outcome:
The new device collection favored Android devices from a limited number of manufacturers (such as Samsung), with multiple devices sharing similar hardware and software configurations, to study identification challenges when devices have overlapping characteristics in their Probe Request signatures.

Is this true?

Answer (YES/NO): NO